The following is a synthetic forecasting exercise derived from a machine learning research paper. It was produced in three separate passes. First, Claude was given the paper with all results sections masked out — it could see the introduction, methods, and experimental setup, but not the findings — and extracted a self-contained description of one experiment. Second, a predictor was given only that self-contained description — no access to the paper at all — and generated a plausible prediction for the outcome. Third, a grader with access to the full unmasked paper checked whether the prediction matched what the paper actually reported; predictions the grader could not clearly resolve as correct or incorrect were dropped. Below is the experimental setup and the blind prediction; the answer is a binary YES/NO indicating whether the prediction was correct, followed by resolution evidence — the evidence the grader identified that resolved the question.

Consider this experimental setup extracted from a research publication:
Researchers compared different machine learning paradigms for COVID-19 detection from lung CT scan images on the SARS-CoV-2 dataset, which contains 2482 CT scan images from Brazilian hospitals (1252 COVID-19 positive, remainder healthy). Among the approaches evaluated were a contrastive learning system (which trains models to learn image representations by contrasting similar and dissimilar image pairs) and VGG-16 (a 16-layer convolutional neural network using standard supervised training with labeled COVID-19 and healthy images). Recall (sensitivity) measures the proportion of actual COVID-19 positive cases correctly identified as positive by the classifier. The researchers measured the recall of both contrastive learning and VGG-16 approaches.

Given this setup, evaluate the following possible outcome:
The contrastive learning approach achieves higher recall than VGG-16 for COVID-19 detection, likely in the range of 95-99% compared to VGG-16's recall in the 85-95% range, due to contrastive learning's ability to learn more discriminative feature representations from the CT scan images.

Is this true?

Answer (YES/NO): NO